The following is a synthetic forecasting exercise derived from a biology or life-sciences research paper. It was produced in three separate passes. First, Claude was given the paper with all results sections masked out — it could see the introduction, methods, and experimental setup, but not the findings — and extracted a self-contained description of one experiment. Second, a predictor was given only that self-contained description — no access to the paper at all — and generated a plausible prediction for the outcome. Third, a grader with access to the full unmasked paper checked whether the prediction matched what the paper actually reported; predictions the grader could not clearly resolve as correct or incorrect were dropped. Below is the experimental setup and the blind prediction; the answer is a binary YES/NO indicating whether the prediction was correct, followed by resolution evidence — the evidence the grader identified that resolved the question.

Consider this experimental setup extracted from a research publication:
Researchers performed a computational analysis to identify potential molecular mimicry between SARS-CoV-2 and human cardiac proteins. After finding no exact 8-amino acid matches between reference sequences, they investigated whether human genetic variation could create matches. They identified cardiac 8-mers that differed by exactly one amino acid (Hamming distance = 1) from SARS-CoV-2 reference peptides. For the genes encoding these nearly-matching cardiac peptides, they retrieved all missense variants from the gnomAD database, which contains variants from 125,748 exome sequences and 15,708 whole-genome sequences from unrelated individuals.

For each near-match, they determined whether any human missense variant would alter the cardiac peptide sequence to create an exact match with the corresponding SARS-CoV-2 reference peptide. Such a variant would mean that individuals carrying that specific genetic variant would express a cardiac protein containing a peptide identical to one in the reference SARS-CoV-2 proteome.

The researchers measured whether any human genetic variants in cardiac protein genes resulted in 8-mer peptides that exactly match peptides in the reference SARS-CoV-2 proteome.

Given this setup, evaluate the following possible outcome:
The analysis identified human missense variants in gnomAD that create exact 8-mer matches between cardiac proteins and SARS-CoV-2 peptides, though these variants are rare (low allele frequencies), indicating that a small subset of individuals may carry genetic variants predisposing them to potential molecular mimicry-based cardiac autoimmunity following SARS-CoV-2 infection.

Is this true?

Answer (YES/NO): YES